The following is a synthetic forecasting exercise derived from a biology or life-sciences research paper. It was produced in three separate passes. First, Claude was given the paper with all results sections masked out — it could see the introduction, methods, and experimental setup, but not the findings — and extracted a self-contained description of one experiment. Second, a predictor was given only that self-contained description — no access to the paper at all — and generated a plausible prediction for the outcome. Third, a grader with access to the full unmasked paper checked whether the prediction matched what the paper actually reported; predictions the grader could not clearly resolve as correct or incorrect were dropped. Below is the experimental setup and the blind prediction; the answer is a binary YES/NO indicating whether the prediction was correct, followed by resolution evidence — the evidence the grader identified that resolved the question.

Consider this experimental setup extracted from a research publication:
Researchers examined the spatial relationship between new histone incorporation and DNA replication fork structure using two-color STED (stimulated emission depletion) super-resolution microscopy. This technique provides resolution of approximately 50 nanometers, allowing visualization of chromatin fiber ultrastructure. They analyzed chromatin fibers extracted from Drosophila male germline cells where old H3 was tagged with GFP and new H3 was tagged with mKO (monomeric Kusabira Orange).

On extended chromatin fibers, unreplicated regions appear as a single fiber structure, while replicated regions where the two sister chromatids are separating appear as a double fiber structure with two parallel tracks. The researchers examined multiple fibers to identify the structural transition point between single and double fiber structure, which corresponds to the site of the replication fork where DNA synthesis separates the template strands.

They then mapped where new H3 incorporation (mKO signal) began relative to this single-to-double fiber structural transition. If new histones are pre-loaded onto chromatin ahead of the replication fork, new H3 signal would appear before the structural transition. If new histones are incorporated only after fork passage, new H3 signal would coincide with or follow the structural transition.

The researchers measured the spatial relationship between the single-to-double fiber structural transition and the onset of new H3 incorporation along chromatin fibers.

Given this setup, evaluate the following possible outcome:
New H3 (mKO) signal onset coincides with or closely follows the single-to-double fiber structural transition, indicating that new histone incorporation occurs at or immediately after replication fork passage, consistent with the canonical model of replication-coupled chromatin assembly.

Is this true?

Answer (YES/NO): YES